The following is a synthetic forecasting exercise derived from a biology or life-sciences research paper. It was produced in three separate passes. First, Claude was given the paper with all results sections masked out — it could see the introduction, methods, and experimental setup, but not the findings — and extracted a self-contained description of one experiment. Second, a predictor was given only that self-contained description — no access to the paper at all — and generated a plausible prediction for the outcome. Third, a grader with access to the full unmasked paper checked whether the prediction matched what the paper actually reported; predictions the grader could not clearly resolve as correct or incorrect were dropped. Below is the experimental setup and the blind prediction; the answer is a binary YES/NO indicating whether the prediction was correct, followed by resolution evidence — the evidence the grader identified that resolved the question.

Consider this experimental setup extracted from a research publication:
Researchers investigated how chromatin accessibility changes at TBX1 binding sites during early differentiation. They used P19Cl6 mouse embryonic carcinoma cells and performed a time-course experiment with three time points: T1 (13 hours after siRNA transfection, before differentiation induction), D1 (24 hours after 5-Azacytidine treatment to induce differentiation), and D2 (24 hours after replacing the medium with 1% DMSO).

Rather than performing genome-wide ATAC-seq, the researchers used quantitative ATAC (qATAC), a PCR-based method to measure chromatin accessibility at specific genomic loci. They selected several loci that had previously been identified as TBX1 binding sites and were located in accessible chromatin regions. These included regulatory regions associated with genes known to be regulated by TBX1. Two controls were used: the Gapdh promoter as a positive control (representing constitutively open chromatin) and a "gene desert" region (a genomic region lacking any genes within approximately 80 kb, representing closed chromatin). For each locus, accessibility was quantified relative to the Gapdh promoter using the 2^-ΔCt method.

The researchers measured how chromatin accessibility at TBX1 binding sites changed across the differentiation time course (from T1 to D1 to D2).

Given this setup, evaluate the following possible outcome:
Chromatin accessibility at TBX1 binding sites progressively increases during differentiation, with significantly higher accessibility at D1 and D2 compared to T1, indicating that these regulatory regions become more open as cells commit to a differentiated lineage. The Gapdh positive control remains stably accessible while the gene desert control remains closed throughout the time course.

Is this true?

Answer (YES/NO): NO